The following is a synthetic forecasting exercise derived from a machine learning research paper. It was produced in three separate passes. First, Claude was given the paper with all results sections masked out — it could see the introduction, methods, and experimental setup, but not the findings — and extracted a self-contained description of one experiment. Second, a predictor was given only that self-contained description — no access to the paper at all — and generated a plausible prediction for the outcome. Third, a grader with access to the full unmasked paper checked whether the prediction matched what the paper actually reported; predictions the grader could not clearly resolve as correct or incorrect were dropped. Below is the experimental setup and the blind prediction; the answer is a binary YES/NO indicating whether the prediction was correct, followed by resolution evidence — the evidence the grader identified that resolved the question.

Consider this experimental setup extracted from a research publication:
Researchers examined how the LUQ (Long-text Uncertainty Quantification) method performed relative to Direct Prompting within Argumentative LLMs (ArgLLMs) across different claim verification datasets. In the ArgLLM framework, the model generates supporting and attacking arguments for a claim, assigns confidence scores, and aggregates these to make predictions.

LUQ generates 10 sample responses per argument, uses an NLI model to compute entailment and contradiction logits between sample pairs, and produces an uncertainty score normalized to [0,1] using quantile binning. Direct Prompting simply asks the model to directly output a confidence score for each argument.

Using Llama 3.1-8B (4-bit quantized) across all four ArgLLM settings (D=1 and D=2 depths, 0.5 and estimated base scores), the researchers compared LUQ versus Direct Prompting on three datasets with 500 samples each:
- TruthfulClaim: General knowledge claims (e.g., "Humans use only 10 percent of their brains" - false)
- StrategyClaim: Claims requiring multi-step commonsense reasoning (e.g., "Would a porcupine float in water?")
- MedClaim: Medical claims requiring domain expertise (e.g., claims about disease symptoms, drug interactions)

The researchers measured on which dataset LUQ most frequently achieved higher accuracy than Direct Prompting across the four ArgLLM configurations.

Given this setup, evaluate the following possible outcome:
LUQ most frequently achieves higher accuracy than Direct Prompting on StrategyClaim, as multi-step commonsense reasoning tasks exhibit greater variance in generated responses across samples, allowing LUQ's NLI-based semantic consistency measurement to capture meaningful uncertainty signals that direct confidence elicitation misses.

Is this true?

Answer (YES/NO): YES